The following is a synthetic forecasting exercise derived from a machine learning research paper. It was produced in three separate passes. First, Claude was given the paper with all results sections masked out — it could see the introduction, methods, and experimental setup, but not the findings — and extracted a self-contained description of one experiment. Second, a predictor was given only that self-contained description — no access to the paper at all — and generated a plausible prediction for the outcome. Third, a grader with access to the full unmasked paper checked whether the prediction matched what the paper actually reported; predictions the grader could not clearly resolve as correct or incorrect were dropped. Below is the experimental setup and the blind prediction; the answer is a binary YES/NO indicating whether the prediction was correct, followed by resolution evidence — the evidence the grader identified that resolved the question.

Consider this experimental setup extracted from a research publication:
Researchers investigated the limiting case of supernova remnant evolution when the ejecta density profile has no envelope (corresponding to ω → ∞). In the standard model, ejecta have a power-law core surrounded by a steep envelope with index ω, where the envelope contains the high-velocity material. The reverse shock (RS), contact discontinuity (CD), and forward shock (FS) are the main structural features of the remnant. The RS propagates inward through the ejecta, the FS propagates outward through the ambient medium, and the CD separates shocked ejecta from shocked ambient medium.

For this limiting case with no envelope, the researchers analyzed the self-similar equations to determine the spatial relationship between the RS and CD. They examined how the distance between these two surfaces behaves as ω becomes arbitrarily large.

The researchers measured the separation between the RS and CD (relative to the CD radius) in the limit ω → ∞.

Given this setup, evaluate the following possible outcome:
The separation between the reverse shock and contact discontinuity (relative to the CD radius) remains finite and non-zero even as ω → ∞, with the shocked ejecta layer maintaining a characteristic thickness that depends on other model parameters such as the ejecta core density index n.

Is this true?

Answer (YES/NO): NO